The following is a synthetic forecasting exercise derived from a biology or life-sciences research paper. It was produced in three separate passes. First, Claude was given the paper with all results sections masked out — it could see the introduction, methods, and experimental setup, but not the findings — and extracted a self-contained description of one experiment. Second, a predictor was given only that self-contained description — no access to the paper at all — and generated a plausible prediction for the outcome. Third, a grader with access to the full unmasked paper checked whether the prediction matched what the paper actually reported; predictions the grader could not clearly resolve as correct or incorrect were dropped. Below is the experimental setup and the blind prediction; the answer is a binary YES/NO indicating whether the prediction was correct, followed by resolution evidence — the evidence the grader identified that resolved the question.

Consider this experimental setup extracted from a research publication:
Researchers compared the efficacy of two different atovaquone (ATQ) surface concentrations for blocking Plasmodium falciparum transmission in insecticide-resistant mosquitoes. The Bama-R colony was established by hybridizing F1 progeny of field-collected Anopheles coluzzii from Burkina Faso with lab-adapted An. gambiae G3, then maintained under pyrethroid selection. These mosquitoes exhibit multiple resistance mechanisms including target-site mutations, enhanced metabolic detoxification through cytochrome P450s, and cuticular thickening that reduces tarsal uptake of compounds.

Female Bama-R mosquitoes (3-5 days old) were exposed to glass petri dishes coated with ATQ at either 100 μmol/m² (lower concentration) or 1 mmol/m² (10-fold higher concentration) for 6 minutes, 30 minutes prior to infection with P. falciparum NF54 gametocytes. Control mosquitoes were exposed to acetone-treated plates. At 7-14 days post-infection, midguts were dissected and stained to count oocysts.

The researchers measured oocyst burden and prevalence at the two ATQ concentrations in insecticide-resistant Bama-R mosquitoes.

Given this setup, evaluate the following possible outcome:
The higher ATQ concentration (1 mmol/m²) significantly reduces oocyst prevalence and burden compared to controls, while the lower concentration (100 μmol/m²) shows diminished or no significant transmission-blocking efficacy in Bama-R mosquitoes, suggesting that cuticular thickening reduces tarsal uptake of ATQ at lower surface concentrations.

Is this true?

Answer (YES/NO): NO